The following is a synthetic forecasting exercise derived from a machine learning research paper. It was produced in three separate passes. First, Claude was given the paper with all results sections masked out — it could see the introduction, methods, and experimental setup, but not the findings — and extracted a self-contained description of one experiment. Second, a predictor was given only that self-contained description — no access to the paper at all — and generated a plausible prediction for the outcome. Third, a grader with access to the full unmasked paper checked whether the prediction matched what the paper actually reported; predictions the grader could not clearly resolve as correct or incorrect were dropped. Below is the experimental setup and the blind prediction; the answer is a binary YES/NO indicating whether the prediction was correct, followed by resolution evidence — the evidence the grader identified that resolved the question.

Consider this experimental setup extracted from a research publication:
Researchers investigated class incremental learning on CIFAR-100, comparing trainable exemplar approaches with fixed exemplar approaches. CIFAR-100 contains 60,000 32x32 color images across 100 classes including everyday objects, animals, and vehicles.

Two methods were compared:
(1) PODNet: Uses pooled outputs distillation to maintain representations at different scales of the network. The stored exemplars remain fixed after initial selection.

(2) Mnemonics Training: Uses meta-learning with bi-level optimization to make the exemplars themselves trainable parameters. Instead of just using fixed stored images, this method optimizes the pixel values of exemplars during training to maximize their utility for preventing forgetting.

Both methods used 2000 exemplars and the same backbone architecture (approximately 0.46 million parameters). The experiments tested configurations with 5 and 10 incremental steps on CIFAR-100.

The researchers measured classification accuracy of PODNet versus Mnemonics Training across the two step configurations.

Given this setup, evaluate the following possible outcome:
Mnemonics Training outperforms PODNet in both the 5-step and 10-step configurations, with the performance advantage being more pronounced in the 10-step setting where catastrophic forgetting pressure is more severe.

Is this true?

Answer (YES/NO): NO